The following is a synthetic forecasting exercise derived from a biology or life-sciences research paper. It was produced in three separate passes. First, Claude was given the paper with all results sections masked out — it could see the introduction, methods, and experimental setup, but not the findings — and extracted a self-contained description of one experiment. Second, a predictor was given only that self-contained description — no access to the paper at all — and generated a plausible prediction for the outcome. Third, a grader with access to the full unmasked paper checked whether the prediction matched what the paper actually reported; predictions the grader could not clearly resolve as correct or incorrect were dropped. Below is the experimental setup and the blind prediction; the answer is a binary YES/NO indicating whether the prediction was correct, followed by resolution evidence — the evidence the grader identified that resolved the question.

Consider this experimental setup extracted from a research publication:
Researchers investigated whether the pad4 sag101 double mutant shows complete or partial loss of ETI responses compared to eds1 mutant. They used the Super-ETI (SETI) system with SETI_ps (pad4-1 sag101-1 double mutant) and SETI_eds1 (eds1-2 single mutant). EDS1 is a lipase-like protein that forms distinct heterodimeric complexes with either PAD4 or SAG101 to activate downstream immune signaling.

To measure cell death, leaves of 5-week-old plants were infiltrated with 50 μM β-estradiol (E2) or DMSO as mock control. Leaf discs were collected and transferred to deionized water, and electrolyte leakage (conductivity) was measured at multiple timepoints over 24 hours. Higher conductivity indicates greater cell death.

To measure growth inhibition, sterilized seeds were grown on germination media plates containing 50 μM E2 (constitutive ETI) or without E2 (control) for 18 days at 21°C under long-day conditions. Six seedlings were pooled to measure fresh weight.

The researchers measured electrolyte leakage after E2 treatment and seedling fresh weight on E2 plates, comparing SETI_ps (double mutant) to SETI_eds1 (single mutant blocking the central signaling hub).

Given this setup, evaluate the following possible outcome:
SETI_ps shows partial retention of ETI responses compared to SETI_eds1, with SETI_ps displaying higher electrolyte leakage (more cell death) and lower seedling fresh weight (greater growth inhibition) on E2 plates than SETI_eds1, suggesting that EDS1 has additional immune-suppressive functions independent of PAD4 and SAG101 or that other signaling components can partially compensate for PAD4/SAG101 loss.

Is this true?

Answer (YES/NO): NO